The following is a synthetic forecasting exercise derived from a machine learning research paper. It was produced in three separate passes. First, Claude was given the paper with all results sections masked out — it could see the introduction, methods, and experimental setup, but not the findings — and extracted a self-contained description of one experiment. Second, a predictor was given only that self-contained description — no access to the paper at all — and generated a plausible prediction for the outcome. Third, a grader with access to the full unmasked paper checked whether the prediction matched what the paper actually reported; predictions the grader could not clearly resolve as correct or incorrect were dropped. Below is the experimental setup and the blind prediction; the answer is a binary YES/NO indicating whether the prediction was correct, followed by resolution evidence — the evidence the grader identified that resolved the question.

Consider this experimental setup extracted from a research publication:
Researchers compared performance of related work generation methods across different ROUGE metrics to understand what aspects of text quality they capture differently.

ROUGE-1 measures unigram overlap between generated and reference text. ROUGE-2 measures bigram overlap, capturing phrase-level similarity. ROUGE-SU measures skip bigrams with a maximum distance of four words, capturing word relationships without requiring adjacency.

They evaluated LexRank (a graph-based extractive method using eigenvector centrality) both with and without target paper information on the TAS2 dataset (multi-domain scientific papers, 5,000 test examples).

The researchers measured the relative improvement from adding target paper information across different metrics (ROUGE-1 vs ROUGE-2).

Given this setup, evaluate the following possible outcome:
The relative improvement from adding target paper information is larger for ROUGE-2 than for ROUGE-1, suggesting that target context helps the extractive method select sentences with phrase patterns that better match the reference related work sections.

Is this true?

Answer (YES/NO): YES